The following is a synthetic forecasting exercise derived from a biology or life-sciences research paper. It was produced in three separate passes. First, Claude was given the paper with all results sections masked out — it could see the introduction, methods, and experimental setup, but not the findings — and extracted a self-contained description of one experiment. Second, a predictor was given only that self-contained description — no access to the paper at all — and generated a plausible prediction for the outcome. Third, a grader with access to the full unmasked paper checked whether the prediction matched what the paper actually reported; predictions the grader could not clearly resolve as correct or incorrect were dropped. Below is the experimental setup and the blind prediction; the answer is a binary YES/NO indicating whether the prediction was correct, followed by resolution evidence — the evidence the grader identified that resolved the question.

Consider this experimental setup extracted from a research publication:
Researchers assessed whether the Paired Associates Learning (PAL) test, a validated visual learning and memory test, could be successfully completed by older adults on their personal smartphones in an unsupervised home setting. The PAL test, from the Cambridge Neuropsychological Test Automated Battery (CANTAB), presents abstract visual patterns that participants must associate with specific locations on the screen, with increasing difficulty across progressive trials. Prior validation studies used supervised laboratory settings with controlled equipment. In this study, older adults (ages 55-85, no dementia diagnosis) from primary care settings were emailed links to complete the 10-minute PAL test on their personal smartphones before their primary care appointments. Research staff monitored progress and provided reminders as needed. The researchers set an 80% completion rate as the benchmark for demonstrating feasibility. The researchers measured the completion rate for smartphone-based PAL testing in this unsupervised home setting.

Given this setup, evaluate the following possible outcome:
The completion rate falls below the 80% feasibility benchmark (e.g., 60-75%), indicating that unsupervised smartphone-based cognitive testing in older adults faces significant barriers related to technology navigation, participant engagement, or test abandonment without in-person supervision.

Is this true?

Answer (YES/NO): YES